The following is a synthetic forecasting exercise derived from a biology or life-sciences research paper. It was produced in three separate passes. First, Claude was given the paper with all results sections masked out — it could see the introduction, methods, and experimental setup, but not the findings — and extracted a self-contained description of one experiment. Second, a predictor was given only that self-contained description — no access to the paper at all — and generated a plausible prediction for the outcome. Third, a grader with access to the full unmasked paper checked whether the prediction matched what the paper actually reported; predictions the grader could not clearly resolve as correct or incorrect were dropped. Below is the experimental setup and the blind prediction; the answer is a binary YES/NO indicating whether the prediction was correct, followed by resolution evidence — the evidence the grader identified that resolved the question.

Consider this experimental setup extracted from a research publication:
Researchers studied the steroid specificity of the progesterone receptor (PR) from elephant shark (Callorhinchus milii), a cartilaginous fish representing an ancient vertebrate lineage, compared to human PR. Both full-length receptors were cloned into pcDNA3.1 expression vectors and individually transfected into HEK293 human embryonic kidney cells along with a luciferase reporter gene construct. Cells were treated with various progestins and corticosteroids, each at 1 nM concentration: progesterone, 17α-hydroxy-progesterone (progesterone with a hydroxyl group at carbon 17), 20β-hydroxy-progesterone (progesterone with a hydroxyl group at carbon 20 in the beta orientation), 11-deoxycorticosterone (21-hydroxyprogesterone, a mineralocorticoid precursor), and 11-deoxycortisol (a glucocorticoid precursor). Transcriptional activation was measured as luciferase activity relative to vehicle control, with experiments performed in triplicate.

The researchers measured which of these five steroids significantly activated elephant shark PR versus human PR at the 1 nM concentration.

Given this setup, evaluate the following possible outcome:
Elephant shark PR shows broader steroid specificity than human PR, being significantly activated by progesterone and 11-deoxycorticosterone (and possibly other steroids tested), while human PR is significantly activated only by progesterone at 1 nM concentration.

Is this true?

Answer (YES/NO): NO